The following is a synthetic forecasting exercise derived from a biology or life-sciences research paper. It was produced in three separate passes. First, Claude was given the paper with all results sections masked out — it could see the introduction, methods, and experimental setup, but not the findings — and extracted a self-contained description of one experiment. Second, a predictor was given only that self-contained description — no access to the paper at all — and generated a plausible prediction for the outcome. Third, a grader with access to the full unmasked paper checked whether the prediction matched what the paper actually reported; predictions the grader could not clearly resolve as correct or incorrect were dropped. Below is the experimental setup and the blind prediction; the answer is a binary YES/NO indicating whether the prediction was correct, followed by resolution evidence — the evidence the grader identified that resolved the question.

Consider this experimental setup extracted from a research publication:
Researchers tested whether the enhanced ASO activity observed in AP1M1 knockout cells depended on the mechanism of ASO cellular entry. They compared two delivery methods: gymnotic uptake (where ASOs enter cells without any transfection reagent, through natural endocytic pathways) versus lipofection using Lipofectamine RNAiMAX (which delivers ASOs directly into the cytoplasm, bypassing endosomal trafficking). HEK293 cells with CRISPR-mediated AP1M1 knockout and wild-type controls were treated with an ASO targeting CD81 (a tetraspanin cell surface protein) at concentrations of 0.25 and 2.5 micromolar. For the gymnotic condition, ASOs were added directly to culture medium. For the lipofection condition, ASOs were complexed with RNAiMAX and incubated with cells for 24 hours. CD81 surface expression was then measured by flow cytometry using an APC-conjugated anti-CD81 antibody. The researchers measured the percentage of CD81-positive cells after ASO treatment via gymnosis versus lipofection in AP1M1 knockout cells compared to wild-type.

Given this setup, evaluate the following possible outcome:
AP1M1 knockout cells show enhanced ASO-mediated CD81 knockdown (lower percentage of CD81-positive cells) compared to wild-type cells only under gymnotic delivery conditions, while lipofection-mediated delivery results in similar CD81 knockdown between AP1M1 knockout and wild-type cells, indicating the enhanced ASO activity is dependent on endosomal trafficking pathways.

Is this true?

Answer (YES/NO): YES